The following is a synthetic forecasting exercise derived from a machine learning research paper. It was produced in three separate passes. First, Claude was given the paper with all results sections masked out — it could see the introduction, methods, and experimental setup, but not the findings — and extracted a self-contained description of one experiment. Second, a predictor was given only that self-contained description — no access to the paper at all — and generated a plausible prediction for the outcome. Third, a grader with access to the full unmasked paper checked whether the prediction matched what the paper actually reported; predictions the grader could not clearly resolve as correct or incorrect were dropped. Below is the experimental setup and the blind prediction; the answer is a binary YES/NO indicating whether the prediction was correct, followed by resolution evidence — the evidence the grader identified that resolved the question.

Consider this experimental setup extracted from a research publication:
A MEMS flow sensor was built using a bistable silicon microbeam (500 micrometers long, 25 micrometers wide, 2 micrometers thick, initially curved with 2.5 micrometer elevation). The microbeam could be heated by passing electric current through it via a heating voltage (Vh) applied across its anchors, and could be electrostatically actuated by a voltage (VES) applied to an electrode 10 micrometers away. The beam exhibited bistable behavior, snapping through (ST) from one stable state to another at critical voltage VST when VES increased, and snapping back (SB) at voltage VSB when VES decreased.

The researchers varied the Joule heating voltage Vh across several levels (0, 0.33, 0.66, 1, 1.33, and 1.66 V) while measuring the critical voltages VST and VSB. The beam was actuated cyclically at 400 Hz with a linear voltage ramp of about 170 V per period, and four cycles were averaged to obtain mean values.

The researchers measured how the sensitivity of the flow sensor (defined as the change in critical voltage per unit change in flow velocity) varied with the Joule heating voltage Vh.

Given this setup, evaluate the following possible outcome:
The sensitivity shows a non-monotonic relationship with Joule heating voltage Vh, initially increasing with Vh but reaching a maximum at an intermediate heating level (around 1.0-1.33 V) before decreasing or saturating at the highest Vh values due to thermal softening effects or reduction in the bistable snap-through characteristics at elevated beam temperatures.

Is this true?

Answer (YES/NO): NO